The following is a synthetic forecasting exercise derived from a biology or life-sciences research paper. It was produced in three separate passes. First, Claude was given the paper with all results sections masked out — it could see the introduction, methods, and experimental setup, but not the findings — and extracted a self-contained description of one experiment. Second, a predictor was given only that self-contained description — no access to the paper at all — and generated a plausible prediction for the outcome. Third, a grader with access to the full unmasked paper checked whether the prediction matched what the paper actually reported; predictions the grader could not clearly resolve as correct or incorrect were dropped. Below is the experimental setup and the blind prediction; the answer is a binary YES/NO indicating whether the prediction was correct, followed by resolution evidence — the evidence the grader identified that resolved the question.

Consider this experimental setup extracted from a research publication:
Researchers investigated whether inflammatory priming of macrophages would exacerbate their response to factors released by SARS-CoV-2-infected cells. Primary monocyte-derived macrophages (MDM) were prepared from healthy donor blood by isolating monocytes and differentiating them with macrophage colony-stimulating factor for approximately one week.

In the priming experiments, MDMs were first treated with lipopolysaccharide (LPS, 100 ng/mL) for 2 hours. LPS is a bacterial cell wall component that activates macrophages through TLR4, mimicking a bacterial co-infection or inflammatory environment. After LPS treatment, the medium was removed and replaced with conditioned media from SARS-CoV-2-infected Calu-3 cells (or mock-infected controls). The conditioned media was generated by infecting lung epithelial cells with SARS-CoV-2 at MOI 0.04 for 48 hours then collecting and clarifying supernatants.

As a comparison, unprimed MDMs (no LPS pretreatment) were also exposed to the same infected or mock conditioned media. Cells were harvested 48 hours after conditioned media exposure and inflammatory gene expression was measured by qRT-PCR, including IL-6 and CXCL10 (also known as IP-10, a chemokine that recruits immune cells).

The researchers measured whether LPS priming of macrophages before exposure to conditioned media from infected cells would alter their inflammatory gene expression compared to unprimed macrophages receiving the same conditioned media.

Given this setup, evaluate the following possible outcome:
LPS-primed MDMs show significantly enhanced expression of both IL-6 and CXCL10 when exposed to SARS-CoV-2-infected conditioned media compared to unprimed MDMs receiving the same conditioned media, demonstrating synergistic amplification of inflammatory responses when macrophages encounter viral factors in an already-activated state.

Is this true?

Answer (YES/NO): NO